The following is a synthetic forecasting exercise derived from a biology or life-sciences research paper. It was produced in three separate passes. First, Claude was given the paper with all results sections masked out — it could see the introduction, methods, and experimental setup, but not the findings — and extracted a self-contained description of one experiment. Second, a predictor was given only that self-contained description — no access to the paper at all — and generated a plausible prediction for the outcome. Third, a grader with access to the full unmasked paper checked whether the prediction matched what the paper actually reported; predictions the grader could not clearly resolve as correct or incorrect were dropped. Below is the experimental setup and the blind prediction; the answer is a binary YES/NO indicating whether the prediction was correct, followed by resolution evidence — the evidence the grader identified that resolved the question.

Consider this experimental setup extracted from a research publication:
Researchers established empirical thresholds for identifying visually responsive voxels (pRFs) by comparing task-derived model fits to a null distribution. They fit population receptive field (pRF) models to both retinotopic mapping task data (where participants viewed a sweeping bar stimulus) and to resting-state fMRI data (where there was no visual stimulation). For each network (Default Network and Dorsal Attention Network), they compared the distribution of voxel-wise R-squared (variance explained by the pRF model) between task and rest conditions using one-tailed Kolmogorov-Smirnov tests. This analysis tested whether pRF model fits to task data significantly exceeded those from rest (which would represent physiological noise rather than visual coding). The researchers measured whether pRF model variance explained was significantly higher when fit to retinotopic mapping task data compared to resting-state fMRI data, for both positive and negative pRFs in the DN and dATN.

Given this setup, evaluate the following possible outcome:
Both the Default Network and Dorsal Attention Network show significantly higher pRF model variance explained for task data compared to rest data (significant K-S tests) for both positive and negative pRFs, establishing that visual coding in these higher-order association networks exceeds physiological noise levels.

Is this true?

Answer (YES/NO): YES